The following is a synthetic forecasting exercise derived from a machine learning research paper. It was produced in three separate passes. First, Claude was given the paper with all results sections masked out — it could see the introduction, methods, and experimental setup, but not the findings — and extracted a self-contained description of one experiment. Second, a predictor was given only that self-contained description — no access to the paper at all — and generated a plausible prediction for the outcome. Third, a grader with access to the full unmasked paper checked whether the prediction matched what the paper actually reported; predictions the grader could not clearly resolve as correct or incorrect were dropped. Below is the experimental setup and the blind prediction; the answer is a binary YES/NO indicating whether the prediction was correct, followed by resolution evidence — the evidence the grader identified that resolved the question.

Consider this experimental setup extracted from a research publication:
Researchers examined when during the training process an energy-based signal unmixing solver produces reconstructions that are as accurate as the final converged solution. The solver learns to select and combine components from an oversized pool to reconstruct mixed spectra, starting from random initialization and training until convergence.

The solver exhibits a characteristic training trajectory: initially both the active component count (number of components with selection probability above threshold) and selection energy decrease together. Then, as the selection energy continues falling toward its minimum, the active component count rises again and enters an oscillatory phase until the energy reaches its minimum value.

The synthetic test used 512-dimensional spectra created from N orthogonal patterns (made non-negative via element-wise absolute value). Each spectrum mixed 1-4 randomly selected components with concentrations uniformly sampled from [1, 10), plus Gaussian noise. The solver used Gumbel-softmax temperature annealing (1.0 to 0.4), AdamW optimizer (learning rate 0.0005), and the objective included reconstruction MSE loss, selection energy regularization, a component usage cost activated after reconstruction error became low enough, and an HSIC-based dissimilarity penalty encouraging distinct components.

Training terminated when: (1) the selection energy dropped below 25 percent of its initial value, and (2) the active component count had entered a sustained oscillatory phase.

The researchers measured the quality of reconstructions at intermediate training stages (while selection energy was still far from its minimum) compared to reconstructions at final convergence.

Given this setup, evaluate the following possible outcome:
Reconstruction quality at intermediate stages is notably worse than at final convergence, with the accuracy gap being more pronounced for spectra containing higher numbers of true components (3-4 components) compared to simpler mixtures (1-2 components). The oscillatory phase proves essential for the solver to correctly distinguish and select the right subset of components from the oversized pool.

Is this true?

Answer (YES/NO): NO